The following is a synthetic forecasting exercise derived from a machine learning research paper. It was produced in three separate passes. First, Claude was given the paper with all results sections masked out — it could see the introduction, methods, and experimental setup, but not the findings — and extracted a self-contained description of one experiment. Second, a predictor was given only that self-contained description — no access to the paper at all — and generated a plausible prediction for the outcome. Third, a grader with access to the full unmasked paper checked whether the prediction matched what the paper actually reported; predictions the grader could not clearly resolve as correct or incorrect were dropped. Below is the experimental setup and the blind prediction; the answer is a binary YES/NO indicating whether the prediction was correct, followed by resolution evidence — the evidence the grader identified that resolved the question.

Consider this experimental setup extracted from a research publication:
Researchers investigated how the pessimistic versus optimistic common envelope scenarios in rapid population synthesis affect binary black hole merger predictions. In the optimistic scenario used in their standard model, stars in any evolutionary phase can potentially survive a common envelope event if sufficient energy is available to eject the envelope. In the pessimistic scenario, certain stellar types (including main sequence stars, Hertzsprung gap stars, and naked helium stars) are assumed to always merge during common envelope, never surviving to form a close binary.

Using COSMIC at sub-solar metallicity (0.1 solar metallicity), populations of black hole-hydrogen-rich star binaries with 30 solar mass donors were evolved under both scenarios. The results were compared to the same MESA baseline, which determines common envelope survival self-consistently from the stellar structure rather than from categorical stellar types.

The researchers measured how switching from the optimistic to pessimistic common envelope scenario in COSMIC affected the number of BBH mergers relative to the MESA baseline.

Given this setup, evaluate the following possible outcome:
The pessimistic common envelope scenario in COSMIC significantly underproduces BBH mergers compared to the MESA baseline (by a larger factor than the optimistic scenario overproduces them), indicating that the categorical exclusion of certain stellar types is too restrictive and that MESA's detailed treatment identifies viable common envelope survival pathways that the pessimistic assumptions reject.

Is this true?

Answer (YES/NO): NO